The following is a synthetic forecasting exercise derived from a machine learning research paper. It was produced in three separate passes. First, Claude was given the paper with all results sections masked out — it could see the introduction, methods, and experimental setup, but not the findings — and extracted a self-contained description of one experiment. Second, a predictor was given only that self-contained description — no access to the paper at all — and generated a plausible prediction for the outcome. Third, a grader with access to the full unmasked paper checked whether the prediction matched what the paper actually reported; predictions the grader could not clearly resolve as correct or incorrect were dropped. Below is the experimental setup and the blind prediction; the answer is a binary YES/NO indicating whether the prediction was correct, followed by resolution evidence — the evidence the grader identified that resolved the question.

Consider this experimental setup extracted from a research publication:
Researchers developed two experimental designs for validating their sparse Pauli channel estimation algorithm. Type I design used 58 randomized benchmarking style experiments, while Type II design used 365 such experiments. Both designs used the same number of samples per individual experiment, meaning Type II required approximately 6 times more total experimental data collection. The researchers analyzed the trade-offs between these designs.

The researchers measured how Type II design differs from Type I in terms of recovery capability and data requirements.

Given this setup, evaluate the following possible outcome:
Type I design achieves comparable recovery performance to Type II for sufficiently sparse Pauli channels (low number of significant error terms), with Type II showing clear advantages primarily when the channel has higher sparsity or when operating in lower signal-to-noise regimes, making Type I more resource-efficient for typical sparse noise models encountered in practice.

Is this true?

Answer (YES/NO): NO